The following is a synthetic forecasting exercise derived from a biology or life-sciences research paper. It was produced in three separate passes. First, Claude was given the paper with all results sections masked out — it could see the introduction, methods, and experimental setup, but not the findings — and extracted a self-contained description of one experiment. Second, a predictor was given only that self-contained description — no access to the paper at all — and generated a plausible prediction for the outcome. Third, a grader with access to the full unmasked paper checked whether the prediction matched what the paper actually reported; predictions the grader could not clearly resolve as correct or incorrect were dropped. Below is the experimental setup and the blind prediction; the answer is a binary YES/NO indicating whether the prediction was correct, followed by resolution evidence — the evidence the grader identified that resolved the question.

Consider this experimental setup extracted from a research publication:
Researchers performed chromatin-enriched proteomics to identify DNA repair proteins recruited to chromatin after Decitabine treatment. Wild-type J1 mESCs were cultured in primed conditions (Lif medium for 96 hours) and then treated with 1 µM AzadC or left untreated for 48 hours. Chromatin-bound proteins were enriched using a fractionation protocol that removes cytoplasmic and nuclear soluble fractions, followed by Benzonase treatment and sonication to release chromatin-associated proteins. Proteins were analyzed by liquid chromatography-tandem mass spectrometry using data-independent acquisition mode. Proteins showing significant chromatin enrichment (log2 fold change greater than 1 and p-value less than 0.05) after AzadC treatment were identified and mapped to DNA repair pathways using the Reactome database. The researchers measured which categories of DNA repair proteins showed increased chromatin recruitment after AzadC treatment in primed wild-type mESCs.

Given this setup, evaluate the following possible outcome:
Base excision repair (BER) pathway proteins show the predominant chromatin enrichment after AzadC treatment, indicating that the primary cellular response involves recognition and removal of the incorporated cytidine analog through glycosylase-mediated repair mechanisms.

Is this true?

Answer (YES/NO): NO